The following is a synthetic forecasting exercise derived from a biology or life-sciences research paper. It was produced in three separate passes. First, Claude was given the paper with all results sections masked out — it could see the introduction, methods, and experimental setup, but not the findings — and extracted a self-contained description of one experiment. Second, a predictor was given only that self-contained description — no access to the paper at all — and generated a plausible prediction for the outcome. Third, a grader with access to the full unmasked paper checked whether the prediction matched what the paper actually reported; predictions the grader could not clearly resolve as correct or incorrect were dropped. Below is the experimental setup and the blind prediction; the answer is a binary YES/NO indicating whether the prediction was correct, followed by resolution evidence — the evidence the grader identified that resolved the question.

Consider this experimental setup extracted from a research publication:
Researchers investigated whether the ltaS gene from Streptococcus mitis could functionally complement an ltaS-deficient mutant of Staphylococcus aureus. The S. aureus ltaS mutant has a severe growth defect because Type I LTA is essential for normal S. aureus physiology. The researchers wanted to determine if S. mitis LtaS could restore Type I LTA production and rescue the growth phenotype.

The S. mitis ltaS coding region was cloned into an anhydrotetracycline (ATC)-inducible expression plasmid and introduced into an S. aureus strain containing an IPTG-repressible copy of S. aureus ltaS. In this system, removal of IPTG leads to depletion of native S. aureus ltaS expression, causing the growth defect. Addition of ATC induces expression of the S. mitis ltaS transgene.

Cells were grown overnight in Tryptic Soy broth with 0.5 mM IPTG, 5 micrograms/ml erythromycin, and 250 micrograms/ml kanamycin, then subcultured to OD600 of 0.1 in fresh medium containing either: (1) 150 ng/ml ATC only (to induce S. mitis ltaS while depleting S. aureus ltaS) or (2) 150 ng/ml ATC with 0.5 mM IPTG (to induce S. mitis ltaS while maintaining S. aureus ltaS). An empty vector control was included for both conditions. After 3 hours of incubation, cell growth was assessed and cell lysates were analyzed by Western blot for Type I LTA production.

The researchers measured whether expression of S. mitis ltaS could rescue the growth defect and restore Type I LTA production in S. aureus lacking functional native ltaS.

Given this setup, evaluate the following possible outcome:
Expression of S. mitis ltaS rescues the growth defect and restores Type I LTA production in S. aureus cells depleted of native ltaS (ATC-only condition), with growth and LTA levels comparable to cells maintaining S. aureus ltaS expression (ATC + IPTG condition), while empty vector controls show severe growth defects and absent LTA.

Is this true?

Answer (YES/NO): NO